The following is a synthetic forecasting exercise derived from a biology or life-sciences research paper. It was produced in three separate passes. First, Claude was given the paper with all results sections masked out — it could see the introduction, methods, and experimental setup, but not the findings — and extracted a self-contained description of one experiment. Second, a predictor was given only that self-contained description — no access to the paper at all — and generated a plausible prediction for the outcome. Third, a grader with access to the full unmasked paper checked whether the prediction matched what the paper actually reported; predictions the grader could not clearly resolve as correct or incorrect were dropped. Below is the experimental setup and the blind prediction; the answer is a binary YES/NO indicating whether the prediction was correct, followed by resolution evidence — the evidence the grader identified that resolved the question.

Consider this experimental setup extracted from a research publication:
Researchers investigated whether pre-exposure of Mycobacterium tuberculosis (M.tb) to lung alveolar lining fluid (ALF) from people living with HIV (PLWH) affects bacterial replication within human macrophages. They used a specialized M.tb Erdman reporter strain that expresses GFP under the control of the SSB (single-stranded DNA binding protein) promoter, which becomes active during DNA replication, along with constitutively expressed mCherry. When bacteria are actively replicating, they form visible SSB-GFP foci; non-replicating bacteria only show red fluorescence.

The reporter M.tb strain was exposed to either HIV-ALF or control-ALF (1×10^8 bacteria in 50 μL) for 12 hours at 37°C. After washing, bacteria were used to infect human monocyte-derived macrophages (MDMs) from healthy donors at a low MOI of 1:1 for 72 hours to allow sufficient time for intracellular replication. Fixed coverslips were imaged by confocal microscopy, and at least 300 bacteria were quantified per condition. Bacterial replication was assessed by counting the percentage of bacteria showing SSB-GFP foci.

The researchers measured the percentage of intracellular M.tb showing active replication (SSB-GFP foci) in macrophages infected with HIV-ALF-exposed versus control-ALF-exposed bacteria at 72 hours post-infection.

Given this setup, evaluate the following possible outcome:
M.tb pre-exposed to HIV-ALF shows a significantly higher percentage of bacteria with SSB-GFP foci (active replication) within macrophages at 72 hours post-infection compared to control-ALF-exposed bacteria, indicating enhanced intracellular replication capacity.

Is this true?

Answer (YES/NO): YES